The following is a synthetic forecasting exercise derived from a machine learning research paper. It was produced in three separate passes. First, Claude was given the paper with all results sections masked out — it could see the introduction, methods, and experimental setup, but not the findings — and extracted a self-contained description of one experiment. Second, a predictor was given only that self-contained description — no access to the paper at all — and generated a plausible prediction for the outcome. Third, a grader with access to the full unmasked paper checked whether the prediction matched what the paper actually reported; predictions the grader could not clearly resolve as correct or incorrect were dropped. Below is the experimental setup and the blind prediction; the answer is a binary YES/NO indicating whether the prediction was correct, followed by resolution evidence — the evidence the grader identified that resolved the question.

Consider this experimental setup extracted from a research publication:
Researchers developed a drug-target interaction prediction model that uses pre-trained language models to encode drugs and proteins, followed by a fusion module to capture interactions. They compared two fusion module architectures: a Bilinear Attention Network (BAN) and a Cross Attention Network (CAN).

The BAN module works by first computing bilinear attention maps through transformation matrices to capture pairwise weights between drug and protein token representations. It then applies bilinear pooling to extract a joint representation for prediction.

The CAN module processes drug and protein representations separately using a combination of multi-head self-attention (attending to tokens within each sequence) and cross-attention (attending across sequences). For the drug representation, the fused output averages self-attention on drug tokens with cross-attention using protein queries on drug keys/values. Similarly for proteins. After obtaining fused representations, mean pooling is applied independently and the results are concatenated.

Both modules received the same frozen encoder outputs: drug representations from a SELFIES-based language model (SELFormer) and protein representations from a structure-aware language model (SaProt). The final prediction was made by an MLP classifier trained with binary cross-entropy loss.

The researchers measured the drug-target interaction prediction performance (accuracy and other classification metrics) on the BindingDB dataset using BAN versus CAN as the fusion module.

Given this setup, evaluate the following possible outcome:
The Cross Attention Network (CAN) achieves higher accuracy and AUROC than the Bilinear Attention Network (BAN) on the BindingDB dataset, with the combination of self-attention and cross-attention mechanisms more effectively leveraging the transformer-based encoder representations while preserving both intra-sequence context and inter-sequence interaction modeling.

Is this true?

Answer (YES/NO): YES